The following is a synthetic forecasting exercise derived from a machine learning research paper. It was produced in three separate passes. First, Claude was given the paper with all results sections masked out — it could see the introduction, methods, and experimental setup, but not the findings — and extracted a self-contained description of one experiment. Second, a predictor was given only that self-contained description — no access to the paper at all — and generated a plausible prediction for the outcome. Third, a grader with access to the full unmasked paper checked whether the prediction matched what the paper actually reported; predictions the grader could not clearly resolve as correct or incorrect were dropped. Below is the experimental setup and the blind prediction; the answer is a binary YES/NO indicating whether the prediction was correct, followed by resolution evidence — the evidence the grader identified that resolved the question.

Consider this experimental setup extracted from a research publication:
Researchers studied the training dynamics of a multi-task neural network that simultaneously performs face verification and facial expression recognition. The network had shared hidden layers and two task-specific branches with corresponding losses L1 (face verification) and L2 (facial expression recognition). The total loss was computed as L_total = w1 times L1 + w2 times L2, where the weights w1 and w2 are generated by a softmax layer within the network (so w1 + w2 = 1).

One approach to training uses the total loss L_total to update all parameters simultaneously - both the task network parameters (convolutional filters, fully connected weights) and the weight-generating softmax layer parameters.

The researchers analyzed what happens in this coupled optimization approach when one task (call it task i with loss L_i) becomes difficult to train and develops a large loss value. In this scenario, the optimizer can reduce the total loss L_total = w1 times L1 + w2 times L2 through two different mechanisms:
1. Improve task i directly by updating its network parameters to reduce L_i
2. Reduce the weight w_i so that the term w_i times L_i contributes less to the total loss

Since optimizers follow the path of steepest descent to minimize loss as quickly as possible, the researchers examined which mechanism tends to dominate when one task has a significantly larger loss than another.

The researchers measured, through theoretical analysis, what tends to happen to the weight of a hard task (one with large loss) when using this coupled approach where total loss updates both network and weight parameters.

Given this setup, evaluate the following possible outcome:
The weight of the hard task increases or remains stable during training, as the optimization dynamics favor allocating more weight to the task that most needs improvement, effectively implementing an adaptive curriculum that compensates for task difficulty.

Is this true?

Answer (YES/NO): NO